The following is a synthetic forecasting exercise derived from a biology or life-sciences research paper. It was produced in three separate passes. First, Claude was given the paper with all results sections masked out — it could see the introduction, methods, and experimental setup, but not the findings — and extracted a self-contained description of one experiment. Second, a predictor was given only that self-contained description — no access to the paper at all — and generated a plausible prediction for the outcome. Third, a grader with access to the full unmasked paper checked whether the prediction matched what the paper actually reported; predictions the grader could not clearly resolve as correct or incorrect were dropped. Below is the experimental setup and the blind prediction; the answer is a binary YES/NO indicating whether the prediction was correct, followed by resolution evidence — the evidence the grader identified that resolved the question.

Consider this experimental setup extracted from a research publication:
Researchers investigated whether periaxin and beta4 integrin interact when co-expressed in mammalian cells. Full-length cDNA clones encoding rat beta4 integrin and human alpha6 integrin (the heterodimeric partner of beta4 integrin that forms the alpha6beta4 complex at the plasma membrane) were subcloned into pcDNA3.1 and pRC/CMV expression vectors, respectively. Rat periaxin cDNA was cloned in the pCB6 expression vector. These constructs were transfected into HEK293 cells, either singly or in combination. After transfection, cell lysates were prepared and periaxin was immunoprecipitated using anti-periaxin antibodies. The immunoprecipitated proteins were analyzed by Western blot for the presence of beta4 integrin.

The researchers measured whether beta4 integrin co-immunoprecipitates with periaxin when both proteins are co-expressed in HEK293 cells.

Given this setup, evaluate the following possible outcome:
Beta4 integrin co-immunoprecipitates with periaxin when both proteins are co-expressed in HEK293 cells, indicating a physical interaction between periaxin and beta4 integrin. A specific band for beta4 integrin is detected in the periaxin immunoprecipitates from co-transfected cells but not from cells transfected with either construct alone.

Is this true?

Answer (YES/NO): YES